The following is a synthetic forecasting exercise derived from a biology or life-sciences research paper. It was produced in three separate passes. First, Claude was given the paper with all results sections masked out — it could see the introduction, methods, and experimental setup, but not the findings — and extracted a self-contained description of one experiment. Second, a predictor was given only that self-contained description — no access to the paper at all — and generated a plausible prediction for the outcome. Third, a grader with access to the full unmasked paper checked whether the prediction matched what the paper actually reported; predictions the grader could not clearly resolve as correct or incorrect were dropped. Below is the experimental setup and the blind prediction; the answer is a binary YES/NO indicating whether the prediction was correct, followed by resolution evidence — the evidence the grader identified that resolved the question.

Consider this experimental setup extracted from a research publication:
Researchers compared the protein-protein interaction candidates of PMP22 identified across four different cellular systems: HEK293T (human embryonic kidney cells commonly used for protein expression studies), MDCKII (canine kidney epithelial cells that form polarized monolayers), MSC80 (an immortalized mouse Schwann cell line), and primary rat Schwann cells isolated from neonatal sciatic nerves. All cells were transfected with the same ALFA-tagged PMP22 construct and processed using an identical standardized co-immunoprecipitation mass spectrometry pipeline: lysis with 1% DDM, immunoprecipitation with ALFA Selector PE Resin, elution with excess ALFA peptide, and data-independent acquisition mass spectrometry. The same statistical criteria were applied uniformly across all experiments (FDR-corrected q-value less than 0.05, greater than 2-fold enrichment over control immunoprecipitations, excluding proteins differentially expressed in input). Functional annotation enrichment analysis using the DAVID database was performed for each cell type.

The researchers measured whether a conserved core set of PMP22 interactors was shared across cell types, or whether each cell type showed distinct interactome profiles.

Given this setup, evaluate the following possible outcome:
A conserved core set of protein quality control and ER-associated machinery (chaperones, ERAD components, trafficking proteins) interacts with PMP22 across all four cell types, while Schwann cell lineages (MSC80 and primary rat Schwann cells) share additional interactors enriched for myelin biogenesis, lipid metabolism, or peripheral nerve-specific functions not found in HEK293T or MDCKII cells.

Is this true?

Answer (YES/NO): NO